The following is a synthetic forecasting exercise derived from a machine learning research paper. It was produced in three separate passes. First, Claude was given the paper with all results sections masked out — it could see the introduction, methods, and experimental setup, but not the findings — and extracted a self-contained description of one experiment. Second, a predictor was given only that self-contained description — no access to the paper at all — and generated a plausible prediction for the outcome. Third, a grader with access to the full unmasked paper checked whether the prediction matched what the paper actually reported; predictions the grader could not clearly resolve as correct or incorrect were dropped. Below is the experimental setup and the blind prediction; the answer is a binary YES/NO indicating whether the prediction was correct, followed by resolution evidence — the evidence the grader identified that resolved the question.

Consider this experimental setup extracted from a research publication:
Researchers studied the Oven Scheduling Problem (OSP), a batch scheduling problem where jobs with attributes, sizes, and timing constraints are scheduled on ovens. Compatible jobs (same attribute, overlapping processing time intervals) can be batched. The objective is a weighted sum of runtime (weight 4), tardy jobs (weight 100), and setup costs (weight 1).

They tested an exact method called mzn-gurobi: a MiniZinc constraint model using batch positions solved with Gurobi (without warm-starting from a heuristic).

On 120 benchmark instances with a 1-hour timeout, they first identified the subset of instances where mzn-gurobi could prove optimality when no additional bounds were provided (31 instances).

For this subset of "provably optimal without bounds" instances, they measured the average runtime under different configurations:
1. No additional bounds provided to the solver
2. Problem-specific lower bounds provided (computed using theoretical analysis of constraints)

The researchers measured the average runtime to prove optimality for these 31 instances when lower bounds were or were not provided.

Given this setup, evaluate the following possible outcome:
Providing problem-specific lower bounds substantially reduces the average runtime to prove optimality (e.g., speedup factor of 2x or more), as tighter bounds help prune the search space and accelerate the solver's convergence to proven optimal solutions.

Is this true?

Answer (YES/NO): YES